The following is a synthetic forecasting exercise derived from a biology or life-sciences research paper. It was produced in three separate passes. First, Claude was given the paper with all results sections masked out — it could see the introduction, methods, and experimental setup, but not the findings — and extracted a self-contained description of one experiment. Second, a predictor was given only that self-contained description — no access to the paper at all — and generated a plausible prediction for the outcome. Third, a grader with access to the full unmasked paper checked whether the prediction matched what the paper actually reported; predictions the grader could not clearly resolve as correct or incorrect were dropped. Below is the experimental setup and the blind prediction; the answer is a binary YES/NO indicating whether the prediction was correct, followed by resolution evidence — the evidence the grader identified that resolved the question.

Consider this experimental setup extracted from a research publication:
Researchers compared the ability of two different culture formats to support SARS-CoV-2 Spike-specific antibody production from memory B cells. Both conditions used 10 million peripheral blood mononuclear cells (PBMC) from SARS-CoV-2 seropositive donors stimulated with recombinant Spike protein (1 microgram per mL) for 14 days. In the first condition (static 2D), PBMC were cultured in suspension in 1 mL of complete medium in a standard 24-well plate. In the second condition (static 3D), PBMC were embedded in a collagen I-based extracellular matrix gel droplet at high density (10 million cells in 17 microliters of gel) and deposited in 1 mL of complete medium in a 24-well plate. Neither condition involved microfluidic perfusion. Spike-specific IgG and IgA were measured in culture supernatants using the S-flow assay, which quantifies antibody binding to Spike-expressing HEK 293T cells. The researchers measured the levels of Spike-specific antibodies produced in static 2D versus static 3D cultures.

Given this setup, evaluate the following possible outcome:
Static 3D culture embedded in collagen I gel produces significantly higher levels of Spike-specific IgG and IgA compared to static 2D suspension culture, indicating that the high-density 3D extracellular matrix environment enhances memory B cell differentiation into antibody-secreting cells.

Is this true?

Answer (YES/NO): NO